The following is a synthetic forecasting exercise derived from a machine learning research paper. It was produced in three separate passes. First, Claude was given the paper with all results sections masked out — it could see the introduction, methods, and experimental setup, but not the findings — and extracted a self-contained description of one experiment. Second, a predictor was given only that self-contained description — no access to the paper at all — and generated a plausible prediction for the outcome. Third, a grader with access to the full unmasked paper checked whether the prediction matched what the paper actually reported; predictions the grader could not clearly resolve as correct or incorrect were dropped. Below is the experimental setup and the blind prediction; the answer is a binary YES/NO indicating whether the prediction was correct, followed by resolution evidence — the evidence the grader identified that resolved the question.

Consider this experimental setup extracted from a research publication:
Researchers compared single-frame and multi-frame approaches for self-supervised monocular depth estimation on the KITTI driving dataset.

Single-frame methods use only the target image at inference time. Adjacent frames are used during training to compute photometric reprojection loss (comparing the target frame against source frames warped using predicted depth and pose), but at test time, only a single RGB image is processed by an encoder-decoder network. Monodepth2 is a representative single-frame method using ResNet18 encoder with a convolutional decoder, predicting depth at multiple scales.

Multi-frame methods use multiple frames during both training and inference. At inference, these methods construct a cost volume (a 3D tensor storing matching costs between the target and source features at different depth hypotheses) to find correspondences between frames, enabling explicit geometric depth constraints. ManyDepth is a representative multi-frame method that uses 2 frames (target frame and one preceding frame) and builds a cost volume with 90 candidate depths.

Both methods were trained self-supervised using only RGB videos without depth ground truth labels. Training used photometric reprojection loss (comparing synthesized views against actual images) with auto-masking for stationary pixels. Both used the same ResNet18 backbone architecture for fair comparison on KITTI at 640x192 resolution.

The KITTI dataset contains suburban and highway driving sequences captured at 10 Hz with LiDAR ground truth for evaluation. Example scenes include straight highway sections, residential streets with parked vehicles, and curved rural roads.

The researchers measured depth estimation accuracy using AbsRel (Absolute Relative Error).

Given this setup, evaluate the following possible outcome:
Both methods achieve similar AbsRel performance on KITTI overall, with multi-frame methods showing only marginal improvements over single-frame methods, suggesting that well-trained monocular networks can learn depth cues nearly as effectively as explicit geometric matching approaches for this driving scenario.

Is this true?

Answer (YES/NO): NO